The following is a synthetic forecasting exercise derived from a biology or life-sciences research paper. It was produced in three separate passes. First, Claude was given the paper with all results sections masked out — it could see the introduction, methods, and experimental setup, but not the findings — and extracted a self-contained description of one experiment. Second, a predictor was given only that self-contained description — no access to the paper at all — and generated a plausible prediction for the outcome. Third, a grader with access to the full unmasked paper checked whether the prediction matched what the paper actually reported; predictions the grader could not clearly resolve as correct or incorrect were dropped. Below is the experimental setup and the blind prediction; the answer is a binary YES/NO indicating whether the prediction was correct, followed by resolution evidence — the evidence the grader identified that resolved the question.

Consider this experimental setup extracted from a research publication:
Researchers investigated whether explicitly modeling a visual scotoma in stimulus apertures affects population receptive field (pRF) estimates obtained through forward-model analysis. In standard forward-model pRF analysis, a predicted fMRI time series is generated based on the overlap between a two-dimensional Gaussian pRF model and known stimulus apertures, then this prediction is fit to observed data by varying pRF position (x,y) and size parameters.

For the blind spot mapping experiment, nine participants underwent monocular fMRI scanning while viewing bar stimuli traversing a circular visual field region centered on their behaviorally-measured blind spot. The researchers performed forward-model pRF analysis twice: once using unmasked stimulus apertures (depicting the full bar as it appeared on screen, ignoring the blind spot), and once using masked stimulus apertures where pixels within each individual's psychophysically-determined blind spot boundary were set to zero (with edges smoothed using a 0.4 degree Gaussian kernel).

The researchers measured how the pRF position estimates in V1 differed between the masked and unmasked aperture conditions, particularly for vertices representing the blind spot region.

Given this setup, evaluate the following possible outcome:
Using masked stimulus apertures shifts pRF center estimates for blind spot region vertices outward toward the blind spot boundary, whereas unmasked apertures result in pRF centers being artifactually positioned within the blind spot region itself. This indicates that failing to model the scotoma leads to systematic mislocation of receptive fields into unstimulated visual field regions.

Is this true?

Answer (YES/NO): NO